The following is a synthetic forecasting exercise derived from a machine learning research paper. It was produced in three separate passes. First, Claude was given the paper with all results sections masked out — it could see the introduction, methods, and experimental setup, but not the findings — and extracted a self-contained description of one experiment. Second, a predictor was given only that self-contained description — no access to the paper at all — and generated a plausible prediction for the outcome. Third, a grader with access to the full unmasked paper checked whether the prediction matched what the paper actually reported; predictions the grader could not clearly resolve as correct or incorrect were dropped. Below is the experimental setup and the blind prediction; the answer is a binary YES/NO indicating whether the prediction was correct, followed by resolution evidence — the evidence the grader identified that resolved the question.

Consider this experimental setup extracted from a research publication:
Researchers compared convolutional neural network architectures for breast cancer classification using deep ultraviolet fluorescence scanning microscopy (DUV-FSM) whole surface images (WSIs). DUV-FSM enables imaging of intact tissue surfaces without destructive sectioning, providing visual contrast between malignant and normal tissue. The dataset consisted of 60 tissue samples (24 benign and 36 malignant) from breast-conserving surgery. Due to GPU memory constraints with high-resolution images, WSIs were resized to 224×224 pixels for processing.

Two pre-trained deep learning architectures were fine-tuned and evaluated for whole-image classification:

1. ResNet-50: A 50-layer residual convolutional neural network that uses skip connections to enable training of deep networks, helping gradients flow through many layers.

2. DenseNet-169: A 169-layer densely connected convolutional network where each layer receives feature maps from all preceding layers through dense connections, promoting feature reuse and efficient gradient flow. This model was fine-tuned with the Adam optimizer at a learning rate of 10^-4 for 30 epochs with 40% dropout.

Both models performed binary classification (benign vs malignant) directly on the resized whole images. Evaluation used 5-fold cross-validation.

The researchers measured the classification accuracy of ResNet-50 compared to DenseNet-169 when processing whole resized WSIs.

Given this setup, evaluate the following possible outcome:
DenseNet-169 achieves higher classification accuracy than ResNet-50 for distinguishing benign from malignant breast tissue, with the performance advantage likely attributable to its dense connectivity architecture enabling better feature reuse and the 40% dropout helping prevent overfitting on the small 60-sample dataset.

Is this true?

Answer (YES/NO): NO